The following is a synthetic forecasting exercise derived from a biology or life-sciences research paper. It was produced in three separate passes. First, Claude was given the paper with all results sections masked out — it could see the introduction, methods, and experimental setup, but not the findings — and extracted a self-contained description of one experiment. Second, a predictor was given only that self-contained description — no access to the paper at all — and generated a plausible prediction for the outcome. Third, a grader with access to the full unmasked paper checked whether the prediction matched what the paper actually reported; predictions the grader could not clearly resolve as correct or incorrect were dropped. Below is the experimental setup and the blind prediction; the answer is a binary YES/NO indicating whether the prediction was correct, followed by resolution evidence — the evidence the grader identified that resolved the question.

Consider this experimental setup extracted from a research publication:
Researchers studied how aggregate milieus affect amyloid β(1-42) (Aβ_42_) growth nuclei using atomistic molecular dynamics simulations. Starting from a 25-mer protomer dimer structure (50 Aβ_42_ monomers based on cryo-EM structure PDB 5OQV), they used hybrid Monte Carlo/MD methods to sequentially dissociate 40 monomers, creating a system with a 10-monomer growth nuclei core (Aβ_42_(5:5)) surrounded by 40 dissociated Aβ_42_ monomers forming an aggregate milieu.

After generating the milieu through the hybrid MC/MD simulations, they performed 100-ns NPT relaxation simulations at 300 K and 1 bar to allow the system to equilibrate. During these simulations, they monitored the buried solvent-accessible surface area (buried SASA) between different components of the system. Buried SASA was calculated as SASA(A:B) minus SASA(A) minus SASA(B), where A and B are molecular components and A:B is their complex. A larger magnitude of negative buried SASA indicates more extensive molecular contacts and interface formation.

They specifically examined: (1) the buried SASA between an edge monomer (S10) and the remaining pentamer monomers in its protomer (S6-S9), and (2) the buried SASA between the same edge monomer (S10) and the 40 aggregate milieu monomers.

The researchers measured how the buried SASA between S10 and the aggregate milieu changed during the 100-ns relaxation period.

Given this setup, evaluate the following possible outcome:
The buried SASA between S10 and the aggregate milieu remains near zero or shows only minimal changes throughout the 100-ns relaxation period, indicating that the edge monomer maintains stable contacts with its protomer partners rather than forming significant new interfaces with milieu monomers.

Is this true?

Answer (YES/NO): NO